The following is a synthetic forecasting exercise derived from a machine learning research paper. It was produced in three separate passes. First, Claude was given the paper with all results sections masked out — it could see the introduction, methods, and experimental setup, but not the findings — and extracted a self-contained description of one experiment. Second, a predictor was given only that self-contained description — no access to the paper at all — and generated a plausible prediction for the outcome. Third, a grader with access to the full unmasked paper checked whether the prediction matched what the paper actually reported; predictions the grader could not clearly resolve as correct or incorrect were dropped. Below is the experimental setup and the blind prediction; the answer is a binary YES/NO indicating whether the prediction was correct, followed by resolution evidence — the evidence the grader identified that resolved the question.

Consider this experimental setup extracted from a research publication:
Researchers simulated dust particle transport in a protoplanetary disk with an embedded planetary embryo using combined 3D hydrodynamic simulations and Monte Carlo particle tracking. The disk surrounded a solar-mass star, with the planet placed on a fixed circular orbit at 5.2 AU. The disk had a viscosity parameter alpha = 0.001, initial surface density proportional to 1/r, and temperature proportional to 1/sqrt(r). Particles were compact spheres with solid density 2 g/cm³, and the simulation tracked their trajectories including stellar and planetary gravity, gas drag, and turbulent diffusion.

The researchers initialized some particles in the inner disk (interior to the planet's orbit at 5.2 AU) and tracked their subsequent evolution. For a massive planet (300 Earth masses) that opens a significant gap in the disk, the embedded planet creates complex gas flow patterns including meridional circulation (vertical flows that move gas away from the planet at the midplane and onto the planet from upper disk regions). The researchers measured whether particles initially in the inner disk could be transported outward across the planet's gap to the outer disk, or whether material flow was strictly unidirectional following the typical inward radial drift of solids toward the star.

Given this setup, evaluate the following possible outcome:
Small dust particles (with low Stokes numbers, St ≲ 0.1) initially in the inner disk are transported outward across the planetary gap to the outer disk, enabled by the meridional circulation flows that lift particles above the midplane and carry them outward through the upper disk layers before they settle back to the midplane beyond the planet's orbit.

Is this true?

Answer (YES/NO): NO